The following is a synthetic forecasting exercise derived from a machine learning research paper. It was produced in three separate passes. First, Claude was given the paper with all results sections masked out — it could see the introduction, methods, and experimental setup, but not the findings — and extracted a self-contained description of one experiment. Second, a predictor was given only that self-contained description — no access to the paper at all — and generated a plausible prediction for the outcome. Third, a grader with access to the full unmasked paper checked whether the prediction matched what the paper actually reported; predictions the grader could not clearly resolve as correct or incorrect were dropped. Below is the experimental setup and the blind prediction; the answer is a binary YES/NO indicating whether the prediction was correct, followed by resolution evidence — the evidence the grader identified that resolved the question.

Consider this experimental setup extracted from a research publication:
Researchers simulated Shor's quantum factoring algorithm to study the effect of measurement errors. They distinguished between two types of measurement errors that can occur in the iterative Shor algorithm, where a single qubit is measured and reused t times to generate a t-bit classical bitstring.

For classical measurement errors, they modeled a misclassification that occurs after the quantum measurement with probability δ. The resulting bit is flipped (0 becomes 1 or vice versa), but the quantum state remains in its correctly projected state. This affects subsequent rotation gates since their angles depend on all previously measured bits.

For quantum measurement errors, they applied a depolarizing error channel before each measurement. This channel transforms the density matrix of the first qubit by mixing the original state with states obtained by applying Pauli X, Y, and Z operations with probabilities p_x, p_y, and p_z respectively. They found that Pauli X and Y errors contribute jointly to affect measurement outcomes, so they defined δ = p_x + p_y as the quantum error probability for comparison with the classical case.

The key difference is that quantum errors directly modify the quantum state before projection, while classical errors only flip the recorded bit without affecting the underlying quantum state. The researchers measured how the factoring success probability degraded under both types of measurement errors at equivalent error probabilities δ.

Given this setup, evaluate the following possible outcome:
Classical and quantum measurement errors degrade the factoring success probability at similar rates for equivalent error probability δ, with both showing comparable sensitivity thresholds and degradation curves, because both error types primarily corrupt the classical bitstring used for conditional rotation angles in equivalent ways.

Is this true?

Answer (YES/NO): NO